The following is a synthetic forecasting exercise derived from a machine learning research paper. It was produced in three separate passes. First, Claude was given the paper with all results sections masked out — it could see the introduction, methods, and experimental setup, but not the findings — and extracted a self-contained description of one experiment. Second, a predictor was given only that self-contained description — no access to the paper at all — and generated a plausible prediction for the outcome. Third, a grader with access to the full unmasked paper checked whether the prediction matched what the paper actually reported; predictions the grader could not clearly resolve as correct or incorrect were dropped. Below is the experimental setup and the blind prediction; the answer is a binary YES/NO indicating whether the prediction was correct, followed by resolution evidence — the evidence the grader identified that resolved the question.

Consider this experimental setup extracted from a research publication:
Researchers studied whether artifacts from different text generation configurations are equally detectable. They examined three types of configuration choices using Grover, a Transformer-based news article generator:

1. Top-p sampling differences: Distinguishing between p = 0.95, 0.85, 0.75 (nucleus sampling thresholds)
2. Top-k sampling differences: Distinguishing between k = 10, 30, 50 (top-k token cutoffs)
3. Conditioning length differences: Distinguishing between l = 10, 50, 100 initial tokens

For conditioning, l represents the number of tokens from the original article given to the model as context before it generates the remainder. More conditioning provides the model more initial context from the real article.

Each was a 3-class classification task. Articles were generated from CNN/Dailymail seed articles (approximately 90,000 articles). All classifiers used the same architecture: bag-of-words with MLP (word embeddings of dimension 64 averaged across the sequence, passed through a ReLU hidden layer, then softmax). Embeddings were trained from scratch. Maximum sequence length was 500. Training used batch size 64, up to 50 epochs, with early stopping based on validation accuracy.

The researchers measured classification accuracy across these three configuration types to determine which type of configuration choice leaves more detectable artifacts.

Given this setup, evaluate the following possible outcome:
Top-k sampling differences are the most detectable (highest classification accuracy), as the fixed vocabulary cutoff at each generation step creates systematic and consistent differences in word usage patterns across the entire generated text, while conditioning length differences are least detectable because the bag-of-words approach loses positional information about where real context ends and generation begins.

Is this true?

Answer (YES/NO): NO